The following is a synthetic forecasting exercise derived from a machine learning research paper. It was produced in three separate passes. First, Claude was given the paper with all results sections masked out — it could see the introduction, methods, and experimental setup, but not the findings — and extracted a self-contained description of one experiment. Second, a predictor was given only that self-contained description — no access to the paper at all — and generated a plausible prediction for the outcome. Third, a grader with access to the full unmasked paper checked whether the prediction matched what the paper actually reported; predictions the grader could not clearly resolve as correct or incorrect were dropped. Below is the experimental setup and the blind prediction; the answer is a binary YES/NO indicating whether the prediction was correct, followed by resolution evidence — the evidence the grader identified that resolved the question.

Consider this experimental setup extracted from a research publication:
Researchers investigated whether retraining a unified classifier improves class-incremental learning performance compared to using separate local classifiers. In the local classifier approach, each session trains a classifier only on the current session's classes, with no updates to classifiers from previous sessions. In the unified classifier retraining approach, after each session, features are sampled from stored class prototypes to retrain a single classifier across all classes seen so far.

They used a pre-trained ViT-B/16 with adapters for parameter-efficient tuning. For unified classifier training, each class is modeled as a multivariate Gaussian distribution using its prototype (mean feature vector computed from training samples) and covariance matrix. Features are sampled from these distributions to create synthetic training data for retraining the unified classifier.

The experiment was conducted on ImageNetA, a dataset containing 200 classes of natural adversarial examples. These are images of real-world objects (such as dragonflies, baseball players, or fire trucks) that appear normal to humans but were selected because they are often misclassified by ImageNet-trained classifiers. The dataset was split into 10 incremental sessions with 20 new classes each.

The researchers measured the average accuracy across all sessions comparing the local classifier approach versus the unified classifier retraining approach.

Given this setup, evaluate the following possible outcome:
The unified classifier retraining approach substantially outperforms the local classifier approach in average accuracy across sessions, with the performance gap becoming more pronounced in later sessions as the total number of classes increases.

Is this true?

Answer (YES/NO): NO